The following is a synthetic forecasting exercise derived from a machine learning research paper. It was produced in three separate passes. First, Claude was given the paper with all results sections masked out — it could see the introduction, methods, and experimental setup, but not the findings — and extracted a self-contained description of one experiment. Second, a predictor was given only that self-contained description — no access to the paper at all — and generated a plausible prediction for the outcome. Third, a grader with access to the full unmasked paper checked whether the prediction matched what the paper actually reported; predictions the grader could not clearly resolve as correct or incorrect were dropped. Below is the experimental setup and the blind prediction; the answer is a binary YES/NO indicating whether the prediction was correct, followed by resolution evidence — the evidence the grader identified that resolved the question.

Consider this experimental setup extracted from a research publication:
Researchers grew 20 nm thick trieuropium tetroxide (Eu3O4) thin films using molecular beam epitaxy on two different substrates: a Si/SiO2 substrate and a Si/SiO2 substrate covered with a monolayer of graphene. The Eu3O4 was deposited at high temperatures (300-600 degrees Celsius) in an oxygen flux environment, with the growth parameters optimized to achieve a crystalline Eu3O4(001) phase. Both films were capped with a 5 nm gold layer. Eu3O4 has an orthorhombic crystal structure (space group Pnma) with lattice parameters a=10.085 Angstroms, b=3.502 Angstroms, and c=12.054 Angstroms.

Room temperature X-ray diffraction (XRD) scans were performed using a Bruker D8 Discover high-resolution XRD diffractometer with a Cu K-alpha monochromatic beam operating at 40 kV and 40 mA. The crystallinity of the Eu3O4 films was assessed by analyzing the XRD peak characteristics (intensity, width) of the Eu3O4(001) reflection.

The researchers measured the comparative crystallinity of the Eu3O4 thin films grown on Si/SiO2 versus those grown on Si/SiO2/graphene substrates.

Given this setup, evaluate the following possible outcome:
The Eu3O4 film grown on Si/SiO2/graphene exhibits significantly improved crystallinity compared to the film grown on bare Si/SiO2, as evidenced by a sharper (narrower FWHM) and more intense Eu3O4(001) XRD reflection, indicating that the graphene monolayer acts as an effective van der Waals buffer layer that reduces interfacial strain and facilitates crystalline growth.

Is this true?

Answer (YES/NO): YES